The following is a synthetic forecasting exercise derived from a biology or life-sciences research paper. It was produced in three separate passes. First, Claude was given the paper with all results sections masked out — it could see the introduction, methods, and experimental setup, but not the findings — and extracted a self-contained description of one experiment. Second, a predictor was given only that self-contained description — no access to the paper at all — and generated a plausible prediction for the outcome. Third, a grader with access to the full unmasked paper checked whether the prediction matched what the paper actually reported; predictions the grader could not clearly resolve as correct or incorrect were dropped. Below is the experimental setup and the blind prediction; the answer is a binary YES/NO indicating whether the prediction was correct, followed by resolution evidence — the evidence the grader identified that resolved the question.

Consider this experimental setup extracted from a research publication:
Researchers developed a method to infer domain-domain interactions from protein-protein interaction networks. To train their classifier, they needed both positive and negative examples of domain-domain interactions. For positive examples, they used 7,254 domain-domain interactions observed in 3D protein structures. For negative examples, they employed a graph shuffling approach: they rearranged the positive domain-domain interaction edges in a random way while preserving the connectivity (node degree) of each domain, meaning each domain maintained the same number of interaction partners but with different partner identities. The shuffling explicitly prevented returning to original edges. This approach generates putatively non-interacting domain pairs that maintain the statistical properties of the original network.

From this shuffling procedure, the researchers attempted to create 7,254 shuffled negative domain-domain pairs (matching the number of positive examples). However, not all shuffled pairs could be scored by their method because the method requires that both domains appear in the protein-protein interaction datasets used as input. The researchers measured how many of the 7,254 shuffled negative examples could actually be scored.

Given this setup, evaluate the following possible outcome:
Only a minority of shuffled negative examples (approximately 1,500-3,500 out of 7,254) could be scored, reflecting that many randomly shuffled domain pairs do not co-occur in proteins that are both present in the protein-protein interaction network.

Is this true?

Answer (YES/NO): NO